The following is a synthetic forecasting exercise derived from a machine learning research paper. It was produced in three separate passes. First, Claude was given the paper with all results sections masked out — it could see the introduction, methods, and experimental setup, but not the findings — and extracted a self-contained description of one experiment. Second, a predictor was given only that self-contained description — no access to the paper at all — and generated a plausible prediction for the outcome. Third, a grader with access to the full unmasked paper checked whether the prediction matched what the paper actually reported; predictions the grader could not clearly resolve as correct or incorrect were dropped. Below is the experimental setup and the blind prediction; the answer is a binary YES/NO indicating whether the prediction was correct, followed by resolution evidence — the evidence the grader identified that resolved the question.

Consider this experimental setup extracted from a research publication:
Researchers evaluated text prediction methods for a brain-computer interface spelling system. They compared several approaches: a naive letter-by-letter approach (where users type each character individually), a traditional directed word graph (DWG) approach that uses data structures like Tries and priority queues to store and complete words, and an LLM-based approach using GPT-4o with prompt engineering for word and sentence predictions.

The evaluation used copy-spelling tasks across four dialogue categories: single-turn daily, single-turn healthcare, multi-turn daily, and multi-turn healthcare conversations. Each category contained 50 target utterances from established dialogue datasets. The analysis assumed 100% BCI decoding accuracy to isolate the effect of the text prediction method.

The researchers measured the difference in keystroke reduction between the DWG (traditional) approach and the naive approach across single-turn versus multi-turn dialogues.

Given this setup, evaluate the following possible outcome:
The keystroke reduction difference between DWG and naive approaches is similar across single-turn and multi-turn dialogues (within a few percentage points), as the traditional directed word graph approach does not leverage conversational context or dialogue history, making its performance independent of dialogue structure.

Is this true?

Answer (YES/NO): YES